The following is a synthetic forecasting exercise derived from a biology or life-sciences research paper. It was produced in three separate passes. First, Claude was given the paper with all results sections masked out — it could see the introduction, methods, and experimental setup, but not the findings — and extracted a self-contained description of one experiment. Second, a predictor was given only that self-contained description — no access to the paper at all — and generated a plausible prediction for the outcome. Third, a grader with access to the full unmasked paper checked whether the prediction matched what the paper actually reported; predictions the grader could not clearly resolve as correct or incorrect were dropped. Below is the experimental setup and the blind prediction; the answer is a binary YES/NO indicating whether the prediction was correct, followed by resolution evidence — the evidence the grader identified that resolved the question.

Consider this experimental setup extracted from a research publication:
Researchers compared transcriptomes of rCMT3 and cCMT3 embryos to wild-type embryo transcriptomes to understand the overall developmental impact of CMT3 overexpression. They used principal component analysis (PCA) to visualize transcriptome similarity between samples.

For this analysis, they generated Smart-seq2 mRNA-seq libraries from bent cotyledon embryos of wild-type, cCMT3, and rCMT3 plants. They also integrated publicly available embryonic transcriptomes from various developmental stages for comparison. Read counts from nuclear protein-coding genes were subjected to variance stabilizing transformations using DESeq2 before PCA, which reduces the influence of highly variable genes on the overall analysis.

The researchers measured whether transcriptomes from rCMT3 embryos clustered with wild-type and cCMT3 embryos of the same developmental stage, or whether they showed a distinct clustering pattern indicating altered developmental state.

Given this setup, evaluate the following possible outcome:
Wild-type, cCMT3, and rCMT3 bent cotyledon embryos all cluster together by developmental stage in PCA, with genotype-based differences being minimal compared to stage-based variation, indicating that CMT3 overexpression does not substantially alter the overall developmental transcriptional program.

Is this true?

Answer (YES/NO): NO